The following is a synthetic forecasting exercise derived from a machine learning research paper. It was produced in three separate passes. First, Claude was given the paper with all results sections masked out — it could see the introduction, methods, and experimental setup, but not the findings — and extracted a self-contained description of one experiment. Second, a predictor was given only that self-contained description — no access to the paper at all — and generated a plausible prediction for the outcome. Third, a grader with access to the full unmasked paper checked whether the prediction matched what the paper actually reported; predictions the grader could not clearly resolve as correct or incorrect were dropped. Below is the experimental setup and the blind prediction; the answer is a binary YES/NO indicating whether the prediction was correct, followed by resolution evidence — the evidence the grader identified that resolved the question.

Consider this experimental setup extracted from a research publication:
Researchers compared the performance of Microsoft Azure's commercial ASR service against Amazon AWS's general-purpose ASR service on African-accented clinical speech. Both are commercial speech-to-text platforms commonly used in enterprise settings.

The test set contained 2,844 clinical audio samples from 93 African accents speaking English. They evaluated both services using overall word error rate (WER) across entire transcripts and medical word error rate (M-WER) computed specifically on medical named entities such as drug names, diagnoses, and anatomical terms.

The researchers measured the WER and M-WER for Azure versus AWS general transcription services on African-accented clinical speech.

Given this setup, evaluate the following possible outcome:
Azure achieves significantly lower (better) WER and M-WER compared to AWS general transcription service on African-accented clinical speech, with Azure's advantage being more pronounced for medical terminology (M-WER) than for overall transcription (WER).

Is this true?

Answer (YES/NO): YES